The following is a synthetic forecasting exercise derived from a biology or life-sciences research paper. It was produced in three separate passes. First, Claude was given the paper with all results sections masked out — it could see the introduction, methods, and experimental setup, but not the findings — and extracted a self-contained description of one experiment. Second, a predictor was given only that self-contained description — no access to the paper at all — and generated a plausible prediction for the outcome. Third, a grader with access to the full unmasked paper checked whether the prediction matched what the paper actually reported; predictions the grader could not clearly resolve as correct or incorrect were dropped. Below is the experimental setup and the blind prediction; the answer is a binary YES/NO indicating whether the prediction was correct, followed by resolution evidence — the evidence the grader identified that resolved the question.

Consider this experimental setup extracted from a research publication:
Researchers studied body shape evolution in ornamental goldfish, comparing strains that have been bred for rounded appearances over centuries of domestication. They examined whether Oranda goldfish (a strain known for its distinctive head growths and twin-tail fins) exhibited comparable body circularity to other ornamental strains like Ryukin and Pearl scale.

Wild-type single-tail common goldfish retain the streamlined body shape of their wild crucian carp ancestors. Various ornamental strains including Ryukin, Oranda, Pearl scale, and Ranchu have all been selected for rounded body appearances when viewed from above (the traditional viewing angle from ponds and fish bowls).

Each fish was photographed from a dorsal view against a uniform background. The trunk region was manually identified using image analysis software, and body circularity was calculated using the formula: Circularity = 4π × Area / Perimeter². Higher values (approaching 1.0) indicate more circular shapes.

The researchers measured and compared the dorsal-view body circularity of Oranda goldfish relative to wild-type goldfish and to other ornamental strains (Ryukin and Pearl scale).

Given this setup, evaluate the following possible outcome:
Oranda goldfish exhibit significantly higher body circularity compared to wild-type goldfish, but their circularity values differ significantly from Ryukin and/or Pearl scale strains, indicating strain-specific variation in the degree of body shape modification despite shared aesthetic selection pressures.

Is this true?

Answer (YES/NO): YES